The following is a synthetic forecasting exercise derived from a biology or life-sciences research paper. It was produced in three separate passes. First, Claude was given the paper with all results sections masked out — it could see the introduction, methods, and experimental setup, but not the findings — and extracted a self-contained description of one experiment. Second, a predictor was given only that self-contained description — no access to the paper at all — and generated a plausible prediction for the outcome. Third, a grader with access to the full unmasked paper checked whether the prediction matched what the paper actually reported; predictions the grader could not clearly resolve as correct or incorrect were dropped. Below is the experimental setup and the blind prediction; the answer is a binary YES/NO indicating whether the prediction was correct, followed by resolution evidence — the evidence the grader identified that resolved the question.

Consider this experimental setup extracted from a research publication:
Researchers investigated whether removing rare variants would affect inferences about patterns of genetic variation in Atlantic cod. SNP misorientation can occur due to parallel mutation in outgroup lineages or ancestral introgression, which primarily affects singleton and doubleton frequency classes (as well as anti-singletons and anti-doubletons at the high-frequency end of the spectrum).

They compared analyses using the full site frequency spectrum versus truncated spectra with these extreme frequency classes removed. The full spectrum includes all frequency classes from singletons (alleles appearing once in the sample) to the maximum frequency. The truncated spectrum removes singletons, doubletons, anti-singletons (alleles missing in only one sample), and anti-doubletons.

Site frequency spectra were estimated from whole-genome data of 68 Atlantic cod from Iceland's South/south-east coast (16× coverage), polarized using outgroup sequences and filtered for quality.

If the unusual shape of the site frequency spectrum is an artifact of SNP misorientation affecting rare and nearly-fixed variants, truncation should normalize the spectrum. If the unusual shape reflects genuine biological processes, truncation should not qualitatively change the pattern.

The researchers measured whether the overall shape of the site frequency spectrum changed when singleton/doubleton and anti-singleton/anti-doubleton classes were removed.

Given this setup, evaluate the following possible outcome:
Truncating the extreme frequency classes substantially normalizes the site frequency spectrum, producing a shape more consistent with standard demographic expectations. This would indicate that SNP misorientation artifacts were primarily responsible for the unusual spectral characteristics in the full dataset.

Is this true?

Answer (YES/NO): NO